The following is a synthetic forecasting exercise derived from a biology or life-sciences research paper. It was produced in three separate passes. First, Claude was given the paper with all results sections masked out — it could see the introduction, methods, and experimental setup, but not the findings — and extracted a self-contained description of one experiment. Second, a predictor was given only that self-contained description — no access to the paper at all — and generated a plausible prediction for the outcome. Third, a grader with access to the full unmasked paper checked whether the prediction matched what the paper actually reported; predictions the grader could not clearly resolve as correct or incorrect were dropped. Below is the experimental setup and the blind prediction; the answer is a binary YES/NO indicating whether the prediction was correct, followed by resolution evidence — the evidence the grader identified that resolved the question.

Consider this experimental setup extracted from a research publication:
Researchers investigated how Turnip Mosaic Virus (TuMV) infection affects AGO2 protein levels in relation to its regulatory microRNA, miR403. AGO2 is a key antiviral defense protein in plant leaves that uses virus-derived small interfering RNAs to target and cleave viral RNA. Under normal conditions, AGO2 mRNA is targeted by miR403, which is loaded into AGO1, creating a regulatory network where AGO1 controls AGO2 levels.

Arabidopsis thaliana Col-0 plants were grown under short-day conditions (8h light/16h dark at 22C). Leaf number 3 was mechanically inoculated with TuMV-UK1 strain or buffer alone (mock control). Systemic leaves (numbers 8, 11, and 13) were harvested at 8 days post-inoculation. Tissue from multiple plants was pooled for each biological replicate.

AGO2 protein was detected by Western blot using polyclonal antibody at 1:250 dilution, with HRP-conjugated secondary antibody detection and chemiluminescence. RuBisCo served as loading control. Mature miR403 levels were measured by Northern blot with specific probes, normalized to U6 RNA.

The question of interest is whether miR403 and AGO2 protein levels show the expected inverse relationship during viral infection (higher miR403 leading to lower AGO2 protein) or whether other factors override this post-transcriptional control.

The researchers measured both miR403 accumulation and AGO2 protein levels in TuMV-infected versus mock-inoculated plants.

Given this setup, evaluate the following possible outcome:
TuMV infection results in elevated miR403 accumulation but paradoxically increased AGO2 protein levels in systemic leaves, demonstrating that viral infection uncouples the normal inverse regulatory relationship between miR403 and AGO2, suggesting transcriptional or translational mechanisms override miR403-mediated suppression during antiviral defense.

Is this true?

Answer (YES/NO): YES